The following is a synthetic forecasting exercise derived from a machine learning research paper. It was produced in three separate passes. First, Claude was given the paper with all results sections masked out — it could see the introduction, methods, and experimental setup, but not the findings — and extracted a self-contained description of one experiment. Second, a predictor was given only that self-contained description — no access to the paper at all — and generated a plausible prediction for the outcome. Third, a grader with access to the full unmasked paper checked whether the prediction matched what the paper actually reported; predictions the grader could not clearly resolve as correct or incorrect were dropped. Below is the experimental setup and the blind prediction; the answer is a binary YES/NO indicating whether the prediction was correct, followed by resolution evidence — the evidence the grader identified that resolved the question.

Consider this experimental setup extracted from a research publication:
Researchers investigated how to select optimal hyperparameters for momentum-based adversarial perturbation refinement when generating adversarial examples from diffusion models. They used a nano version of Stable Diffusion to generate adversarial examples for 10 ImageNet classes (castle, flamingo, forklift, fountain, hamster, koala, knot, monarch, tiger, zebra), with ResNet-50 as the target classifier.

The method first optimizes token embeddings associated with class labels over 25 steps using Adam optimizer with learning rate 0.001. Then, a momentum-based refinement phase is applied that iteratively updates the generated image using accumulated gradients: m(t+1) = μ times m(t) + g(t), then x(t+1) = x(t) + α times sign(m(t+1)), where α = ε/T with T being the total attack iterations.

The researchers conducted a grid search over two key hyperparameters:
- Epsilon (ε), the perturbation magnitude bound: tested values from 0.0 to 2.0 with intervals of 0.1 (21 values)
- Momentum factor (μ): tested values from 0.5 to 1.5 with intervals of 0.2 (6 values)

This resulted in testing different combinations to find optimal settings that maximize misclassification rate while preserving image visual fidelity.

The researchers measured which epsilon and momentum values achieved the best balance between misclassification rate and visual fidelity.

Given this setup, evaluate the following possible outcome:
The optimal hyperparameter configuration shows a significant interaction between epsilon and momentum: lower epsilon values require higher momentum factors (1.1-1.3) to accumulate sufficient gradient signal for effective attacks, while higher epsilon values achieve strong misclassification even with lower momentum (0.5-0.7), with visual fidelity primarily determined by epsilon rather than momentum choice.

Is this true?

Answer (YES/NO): NO